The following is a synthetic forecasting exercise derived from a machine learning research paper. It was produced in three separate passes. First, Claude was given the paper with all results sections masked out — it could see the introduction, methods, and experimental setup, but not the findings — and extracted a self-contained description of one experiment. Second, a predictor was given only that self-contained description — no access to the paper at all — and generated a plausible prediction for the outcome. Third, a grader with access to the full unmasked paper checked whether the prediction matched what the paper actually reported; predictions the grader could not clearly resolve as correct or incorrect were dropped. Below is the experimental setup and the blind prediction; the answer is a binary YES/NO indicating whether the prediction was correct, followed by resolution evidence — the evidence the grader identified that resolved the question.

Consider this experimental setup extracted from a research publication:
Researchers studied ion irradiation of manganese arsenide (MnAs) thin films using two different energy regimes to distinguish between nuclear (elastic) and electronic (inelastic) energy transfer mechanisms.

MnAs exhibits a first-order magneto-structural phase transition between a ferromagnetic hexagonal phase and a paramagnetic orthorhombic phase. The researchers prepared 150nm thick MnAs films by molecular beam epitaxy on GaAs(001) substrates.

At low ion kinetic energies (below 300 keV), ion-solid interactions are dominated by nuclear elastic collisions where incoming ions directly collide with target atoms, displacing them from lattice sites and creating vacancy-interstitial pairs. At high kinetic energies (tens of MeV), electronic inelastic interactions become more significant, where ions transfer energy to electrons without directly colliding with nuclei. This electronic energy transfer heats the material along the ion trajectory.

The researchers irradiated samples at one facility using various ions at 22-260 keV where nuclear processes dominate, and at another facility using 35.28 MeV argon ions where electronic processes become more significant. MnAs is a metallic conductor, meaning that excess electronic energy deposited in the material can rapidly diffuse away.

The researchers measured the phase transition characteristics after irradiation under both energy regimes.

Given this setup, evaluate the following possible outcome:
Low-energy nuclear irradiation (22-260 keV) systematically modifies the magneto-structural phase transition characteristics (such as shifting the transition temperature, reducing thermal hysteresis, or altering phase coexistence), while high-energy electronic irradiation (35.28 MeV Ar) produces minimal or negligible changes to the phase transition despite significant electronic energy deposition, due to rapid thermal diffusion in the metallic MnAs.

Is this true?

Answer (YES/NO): NO